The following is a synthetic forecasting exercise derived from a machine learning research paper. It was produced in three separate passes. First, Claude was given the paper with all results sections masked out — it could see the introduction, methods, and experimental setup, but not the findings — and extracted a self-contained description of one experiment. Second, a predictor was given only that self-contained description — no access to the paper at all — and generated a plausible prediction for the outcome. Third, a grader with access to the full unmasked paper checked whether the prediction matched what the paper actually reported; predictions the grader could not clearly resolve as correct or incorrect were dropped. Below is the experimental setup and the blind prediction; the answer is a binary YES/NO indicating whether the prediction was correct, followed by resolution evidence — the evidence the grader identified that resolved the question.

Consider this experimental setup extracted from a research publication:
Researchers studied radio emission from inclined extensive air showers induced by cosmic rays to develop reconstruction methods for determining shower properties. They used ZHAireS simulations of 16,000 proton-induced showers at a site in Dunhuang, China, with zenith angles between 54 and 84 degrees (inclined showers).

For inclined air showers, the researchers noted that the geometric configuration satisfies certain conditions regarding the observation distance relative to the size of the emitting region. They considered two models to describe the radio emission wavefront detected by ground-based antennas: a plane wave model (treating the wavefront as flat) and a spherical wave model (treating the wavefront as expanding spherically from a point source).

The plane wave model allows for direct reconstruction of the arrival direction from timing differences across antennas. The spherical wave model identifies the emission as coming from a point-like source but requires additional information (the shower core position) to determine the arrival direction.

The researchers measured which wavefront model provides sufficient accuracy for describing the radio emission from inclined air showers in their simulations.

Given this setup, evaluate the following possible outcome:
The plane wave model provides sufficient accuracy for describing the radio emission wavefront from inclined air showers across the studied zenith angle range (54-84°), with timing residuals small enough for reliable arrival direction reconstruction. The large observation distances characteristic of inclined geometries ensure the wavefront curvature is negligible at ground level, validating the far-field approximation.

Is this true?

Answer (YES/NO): NO